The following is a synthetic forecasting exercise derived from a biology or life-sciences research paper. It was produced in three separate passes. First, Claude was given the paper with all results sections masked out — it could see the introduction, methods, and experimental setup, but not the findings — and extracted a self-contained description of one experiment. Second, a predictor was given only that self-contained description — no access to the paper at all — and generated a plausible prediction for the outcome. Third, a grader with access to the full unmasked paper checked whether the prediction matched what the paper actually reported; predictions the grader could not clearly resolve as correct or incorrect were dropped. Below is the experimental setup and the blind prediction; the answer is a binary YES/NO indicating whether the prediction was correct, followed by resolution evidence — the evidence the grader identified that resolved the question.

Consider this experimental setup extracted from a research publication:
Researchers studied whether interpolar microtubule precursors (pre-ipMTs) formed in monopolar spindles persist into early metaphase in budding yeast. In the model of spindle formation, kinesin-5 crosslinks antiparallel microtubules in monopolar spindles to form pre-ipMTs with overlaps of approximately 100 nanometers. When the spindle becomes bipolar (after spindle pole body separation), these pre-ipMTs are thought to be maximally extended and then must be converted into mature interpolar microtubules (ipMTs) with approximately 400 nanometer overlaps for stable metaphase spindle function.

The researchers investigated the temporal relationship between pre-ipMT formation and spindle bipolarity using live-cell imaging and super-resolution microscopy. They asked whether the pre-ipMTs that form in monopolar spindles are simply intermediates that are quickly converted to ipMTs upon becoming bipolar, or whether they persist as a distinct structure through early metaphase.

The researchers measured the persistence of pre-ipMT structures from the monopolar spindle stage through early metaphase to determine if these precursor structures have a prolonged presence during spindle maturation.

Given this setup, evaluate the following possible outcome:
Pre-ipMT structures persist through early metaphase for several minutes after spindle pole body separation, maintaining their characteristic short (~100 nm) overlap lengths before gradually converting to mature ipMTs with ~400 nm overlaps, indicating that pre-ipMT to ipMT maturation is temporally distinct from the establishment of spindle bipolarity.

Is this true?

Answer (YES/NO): YES